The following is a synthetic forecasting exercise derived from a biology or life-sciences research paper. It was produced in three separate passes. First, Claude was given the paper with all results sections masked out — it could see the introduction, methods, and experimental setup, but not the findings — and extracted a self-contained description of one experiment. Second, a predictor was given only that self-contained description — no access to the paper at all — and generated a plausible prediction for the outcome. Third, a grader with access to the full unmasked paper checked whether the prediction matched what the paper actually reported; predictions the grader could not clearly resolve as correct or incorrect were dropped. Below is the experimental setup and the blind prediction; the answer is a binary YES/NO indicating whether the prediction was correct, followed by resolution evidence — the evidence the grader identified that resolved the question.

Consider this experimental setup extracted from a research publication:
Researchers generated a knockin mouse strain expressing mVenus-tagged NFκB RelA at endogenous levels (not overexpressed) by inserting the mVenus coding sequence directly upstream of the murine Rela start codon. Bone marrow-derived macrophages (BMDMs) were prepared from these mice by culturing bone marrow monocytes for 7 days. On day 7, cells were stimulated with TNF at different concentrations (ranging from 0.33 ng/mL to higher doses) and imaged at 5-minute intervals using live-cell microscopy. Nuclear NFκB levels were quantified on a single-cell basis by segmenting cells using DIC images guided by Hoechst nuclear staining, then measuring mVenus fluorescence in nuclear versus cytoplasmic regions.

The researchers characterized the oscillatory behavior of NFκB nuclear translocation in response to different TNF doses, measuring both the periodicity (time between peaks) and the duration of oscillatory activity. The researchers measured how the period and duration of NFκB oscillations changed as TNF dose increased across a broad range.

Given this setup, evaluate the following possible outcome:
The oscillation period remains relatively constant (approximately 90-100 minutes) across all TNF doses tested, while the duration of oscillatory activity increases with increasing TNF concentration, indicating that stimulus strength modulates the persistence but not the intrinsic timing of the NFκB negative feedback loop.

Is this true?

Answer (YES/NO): YES